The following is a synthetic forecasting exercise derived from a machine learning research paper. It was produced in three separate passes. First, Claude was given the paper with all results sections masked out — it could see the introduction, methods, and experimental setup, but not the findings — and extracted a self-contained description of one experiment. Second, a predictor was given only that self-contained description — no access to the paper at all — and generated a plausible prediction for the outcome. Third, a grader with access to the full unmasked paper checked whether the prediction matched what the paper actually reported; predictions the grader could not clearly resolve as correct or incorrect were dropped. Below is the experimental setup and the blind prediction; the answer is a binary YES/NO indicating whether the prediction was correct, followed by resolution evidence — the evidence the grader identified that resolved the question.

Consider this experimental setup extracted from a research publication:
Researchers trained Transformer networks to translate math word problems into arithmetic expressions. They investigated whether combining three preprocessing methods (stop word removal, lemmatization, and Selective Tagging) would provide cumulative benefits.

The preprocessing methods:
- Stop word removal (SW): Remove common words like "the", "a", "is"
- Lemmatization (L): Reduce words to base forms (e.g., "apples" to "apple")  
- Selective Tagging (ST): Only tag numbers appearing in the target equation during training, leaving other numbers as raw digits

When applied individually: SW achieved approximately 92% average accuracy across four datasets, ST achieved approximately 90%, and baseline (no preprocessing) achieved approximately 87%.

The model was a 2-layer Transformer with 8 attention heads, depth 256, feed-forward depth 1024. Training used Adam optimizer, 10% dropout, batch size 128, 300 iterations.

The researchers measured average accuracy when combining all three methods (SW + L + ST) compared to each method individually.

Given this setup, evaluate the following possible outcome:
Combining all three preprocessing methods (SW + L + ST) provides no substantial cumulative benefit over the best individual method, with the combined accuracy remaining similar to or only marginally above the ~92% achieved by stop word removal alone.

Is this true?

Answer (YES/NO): NO